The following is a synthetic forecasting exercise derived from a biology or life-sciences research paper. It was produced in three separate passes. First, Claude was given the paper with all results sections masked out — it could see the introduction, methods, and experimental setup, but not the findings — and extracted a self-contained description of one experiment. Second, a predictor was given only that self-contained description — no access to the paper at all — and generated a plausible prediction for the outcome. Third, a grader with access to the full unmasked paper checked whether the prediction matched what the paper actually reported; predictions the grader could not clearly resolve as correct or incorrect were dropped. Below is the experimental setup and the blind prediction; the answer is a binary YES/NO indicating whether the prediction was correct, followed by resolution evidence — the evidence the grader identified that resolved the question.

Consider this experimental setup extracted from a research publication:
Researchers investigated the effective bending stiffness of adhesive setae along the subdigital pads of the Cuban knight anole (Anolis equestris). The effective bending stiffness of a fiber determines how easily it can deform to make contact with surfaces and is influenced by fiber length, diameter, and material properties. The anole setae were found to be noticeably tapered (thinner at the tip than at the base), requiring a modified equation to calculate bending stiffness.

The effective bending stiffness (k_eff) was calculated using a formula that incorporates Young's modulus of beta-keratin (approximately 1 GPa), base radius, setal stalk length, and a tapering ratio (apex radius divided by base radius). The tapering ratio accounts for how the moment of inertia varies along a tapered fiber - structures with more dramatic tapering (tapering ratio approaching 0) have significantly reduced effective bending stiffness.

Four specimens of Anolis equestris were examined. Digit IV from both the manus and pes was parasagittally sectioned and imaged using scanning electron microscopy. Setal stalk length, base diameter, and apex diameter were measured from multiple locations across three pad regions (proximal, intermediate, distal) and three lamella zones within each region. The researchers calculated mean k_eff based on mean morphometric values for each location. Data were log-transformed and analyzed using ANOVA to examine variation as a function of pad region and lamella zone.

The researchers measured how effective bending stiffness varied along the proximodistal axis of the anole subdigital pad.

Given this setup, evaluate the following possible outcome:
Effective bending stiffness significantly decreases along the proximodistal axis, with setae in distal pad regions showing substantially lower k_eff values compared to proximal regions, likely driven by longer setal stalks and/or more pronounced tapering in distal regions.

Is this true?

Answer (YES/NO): YES